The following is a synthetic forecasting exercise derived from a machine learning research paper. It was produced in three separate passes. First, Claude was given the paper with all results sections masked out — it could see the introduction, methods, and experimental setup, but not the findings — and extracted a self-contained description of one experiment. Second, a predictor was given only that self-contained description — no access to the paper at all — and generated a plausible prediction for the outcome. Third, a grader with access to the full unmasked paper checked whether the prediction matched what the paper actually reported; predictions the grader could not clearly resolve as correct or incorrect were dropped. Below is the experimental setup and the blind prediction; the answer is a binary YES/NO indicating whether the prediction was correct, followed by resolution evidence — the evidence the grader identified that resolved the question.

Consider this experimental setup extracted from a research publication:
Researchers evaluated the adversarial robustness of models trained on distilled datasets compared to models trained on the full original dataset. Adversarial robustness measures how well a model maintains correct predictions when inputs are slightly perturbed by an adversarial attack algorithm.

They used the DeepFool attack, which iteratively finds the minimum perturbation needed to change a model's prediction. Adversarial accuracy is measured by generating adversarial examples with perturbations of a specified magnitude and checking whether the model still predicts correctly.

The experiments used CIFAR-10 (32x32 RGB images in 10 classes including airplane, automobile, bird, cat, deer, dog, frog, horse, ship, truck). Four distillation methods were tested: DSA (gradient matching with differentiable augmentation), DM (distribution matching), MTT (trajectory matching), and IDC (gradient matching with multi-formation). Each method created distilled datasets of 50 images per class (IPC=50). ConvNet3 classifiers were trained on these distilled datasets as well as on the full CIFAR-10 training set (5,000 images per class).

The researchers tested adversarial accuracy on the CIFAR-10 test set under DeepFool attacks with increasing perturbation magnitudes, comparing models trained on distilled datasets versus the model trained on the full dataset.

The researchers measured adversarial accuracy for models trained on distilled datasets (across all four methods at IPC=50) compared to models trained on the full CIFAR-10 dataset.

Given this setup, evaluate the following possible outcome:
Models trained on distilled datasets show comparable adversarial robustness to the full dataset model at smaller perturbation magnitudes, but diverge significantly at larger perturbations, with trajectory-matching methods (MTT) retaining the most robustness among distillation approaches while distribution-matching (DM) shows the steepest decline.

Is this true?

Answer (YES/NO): NO